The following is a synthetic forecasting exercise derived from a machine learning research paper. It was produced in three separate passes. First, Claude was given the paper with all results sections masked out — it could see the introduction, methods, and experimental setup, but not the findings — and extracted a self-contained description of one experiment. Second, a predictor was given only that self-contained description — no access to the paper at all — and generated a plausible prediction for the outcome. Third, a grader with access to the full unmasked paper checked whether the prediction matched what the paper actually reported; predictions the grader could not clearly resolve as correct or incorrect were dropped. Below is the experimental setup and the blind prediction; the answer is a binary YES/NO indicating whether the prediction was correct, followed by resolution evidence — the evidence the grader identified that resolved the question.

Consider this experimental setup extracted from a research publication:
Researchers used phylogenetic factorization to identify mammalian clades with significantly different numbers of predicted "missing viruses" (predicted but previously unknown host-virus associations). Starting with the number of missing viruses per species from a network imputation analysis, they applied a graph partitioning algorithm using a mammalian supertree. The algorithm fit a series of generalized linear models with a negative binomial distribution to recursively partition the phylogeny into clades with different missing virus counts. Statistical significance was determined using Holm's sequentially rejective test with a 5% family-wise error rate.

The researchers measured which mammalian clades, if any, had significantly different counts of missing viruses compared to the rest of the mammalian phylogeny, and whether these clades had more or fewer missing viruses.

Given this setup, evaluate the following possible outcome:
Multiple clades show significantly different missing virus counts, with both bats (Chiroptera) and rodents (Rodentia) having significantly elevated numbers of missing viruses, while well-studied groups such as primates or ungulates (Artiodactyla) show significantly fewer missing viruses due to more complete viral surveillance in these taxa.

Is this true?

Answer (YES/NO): NO